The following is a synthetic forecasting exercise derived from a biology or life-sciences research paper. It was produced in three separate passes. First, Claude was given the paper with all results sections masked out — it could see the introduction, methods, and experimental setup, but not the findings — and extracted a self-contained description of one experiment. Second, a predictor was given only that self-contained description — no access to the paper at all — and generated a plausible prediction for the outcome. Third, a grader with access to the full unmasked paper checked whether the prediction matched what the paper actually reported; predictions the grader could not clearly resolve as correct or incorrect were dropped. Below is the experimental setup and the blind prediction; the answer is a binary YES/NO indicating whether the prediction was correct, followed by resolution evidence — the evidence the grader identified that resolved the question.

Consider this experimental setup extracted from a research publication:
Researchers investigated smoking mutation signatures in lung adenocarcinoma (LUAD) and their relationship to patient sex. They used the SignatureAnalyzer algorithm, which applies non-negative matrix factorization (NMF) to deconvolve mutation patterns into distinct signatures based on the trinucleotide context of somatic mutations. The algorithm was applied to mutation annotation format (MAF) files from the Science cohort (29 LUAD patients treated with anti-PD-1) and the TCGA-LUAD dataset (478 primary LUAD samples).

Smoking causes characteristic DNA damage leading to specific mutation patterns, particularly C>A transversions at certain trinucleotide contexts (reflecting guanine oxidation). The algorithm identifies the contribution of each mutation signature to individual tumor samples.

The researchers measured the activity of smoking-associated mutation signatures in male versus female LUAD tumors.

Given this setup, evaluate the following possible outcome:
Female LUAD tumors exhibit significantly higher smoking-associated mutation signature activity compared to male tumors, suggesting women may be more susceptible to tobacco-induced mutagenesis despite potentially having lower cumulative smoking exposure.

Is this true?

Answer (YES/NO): NO